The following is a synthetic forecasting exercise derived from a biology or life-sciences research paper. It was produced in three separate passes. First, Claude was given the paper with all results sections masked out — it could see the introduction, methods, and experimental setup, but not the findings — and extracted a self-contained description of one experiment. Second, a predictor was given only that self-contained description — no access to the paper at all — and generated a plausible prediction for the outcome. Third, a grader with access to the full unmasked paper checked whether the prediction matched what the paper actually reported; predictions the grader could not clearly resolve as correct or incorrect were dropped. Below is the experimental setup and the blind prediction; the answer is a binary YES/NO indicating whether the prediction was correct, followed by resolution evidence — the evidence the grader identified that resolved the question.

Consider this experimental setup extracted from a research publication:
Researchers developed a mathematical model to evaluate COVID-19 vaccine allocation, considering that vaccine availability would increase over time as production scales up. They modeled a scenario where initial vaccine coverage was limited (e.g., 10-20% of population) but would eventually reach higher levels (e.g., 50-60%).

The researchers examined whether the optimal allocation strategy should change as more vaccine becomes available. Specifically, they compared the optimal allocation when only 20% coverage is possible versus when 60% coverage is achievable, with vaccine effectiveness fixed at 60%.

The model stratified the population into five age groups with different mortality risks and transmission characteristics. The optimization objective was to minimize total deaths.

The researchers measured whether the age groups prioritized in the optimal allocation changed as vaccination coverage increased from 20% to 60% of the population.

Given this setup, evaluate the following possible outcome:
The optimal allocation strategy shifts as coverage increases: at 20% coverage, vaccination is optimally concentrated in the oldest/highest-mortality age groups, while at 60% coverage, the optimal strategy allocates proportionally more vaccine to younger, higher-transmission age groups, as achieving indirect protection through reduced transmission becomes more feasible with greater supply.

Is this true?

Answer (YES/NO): YES